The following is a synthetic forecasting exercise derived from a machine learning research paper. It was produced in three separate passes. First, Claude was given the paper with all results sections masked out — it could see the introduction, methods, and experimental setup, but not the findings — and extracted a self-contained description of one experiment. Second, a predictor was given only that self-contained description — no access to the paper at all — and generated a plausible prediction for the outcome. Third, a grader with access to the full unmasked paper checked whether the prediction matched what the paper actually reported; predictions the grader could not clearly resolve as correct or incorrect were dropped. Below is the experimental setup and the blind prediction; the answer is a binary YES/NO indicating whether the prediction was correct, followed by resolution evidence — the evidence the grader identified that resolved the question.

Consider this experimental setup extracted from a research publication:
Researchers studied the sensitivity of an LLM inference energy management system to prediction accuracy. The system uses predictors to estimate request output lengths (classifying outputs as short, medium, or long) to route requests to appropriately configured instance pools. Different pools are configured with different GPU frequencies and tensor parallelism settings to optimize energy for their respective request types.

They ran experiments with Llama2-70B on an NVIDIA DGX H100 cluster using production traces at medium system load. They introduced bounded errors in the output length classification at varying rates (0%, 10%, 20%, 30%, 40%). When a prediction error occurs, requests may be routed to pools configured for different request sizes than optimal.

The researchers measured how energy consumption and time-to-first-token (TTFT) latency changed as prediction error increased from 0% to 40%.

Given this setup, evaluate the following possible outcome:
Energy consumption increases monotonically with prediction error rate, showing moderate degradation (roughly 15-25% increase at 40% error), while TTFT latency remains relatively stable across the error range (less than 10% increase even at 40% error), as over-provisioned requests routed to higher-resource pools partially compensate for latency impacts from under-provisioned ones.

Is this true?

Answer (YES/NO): NO